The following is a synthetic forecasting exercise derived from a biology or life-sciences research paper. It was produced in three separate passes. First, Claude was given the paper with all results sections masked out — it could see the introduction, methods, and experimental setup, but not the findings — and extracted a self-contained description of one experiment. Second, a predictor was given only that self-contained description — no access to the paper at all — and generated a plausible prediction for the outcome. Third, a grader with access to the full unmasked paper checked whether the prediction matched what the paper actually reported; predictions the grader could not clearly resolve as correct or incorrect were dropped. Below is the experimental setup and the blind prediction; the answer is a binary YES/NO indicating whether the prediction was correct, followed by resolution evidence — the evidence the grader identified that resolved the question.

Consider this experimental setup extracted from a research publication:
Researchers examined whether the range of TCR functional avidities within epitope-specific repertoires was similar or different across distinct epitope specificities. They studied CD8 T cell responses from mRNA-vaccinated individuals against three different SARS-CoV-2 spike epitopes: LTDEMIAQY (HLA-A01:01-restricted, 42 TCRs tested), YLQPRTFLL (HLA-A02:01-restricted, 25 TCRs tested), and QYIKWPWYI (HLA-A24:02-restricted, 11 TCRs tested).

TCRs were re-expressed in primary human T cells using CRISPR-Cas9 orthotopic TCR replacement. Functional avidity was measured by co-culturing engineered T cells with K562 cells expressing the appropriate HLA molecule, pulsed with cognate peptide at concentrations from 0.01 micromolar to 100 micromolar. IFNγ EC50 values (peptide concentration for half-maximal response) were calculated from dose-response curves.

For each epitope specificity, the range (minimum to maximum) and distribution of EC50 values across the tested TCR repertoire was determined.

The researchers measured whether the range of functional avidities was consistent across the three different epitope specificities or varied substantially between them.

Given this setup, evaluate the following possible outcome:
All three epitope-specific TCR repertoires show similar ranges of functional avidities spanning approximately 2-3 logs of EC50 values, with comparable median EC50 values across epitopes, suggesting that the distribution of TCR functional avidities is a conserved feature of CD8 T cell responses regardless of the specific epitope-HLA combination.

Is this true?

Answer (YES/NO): NO